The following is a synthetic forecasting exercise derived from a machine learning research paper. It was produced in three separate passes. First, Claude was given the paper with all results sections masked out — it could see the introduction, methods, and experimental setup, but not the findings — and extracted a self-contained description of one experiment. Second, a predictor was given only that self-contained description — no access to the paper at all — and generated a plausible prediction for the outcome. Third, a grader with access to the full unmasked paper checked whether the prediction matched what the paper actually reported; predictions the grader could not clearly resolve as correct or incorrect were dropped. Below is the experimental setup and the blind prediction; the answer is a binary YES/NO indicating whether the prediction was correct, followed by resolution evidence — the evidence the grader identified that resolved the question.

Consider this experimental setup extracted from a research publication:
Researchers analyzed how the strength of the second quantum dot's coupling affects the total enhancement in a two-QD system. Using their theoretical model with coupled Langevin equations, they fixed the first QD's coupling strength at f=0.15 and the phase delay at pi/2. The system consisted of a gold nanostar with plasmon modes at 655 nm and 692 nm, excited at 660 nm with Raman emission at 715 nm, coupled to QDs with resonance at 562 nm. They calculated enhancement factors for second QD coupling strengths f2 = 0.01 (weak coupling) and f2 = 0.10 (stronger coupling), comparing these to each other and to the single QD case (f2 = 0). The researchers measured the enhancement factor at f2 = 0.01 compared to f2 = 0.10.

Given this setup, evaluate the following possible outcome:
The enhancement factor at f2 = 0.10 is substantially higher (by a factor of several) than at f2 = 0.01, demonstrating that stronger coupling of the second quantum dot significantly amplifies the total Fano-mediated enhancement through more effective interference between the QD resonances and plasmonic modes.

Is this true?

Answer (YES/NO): NO